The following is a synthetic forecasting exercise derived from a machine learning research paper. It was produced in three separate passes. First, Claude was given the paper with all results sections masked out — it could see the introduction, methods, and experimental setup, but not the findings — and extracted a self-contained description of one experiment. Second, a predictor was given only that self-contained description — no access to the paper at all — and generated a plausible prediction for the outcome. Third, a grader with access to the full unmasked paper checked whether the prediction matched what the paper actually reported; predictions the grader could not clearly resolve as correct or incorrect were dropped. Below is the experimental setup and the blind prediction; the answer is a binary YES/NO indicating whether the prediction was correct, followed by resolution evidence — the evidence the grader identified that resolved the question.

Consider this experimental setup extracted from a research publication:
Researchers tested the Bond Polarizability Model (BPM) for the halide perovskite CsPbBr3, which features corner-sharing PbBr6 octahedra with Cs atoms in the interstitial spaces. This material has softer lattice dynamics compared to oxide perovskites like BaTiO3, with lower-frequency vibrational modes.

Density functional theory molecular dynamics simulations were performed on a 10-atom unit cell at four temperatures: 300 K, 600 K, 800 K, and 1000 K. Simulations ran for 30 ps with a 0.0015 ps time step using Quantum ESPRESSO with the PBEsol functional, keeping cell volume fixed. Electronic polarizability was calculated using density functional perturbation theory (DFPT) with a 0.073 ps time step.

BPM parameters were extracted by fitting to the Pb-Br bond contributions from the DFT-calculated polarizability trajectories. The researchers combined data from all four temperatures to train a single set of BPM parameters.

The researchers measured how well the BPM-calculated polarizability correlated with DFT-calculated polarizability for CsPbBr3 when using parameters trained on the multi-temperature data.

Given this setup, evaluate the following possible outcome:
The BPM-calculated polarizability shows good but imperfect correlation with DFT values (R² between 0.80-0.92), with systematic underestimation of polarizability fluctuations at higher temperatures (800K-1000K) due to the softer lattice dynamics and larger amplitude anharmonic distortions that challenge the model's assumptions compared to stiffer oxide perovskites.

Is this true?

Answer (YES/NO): NO